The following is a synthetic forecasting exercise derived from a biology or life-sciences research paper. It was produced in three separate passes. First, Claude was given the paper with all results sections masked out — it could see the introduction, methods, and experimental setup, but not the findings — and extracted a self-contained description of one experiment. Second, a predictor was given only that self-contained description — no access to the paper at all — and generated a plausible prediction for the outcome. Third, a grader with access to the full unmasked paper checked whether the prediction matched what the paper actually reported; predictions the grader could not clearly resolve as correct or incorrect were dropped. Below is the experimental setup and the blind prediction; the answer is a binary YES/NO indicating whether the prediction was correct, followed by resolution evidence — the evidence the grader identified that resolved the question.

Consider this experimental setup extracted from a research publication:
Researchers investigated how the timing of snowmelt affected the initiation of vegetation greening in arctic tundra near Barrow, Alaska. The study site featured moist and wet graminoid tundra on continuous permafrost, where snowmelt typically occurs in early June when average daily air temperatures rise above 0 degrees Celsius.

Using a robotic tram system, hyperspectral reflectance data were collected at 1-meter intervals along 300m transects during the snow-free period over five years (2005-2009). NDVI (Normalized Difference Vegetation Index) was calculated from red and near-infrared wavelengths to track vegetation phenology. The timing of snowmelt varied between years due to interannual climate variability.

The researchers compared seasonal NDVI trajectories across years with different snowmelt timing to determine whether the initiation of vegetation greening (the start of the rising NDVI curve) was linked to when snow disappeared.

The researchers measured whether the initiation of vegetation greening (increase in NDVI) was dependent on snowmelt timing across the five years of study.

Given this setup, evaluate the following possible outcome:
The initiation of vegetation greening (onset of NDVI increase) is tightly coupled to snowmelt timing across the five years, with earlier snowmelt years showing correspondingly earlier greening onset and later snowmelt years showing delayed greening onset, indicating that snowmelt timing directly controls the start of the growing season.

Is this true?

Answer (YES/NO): YES